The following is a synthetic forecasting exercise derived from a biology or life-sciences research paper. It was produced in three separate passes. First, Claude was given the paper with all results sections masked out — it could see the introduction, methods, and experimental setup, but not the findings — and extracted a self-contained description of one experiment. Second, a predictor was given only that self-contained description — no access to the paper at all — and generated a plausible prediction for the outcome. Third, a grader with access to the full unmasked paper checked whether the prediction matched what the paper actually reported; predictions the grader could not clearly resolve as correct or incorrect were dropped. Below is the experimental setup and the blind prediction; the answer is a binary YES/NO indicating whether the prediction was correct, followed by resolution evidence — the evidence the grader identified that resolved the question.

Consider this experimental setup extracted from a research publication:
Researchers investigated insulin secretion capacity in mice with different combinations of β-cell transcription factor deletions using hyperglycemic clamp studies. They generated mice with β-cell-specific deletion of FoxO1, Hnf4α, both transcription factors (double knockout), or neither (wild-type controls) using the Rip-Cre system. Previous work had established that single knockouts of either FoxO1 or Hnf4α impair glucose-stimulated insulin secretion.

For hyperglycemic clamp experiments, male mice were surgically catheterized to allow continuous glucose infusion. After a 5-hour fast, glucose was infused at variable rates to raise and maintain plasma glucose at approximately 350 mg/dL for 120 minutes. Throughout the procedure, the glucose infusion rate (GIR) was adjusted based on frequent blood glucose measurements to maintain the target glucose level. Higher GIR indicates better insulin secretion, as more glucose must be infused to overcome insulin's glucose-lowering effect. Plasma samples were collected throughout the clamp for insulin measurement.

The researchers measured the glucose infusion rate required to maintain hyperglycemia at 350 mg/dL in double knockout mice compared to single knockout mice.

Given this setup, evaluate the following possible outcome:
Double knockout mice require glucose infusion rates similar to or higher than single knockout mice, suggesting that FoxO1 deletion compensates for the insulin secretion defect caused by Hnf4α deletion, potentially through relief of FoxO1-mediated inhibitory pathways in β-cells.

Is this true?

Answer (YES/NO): YES